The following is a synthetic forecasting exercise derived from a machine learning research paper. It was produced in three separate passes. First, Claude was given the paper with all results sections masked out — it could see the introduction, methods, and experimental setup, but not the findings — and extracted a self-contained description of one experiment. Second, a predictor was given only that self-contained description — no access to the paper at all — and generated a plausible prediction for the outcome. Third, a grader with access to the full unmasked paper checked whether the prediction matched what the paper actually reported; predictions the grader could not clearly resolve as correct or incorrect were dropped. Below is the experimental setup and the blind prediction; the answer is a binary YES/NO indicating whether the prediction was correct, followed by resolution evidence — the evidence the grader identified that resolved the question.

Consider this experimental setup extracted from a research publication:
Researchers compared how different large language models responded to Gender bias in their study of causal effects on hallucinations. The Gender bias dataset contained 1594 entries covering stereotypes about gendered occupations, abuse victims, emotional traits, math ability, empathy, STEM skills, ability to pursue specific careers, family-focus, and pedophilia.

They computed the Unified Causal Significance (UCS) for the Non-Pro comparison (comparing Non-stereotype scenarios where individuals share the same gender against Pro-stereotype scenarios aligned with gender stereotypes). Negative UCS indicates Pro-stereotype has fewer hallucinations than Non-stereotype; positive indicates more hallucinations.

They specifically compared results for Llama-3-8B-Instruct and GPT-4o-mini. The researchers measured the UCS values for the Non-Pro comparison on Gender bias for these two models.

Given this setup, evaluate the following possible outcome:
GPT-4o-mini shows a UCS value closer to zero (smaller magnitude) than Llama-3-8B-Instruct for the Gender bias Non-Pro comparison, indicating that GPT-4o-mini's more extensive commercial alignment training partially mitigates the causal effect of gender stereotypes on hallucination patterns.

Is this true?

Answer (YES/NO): NO